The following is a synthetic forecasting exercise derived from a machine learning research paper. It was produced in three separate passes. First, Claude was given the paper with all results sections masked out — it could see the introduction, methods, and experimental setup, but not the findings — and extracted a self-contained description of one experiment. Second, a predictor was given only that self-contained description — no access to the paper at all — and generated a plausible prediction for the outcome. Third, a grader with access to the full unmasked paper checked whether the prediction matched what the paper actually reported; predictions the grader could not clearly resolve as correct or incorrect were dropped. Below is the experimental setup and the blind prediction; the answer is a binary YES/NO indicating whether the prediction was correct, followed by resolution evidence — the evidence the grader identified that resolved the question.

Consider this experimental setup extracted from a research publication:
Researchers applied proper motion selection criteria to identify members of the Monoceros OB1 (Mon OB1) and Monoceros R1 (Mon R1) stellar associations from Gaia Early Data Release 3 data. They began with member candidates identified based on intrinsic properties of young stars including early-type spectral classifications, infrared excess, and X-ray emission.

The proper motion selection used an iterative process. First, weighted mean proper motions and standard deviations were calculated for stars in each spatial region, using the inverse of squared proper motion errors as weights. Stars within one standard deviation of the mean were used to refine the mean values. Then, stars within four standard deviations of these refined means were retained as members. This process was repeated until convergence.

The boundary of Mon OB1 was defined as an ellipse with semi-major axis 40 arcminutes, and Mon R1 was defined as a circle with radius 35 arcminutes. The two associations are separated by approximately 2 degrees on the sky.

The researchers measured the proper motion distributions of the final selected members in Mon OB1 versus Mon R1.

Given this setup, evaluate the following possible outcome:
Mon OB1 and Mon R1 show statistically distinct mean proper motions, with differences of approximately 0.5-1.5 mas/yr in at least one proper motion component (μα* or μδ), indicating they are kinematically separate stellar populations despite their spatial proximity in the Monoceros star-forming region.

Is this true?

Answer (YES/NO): YES